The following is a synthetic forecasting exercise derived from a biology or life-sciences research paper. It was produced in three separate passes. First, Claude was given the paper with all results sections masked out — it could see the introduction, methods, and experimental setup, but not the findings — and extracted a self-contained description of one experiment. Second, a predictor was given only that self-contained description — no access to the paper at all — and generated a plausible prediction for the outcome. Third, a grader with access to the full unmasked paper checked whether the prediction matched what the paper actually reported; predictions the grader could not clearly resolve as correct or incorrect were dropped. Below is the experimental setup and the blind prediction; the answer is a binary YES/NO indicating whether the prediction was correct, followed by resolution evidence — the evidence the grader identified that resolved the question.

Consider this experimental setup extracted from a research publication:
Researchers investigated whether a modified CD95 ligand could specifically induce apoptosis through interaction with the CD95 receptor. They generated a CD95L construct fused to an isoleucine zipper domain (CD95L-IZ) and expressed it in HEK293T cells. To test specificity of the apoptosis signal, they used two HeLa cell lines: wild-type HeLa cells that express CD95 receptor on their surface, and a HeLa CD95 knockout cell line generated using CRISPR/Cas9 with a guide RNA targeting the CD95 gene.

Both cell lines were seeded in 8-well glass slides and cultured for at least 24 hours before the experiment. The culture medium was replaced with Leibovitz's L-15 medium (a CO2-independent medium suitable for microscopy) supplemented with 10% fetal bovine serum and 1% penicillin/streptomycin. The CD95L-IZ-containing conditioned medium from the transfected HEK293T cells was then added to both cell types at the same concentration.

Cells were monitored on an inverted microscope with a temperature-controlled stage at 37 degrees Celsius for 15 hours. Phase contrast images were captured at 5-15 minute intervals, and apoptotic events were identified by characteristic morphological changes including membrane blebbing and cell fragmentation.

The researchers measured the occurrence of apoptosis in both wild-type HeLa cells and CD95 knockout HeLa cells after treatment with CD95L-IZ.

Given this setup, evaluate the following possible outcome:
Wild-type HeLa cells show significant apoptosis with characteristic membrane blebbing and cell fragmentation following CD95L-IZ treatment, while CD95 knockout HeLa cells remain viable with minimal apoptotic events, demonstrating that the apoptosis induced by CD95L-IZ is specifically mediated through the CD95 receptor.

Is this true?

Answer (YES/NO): YES